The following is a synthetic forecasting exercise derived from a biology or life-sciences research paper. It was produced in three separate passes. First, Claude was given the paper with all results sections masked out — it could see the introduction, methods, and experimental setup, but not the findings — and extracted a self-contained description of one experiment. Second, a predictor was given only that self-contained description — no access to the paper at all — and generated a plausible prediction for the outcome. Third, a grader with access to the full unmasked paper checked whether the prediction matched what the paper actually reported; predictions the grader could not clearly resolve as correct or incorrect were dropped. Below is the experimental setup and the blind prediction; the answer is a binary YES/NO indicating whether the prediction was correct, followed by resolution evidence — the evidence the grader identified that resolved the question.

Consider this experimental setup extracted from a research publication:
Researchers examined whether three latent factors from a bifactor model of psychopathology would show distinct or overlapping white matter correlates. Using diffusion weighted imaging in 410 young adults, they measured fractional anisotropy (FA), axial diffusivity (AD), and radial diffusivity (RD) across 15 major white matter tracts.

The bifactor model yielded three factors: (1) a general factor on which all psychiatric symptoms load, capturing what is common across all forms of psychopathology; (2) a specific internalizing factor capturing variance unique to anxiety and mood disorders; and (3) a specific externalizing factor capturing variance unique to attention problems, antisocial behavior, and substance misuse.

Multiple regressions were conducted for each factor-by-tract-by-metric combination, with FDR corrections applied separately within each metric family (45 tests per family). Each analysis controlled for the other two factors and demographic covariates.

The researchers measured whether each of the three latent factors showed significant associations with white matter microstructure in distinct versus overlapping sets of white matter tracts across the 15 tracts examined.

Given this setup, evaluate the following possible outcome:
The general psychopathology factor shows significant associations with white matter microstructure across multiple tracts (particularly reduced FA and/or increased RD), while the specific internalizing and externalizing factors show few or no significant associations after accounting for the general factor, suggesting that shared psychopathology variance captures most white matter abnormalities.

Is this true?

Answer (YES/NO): NO